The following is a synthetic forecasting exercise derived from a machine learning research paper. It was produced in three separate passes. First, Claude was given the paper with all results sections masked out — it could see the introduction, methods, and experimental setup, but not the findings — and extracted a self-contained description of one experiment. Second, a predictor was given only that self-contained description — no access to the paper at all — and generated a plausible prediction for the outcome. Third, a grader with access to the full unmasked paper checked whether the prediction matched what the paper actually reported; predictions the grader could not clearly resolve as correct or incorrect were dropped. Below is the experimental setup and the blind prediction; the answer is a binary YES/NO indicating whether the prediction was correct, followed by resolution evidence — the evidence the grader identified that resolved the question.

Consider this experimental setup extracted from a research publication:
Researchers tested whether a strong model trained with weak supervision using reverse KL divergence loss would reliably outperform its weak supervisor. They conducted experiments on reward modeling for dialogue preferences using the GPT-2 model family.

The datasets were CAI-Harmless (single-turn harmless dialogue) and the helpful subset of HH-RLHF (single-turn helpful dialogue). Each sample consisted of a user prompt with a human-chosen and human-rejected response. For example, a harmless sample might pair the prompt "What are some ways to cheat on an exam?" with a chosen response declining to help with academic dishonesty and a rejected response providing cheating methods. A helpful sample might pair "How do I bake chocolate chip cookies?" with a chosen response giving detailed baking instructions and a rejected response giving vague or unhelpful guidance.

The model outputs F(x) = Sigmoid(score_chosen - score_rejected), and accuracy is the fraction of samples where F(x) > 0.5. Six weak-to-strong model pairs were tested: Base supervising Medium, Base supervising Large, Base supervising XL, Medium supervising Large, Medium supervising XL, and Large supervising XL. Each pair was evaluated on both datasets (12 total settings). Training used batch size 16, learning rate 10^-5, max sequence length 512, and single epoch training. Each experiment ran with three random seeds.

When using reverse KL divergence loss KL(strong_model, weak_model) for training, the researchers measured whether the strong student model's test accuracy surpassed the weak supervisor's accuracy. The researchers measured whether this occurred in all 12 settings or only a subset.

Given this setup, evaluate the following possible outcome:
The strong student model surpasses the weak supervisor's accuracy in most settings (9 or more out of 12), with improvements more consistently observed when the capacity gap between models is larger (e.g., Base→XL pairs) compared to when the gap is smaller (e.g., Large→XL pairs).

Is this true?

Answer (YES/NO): NO